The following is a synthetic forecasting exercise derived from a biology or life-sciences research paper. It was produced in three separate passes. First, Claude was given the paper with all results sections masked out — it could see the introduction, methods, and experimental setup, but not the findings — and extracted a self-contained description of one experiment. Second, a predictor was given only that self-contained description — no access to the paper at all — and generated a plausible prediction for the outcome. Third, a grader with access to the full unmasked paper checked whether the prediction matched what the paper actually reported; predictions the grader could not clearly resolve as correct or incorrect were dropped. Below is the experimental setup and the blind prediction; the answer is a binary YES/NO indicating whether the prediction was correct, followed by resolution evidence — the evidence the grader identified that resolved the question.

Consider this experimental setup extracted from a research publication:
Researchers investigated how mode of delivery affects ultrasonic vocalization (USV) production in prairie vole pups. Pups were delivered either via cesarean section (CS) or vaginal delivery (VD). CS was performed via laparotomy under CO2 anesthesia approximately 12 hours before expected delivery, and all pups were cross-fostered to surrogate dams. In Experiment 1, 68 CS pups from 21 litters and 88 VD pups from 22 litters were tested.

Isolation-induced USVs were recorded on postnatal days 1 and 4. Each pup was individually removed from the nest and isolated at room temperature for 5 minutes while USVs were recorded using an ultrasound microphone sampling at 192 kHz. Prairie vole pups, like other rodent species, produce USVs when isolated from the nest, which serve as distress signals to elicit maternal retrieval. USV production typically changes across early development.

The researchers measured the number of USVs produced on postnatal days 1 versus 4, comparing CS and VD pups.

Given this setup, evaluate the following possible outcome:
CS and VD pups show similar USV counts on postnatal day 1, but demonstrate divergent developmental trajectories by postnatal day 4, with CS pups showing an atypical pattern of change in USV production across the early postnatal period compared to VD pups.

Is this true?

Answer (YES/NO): YES